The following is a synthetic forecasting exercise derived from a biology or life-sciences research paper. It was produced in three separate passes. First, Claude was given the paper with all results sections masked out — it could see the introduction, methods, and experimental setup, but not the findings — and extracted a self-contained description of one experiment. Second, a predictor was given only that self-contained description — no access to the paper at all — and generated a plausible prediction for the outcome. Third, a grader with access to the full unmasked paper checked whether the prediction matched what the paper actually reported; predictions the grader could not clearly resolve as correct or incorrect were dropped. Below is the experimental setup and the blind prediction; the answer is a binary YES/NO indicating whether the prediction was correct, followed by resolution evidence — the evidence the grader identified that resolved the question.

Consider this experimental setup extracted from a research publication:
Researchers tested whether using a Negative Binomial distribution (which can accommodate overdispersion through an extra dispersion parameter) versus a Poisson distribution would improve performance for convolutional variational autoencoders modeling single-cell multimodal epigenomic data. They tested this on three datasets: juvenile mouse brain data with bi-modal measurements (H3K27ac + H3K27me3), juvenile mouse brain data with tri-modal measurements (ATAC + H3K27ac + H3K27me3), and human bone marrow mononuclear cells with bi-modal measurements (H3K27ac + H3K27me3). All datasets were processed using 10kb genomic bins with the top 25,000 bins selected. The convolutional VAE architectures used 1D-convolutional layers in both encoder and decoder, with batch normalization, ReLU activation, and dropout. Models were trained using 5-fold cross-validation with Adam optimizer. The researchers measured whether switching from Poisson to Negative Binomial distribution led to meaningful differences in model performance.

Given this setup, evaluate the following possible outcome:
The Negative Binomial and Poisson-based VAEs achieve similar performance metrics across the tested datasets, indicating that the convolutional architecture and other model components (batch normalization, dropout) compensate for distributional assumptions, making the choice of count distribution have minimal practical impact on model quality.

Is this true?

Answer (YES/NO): YES